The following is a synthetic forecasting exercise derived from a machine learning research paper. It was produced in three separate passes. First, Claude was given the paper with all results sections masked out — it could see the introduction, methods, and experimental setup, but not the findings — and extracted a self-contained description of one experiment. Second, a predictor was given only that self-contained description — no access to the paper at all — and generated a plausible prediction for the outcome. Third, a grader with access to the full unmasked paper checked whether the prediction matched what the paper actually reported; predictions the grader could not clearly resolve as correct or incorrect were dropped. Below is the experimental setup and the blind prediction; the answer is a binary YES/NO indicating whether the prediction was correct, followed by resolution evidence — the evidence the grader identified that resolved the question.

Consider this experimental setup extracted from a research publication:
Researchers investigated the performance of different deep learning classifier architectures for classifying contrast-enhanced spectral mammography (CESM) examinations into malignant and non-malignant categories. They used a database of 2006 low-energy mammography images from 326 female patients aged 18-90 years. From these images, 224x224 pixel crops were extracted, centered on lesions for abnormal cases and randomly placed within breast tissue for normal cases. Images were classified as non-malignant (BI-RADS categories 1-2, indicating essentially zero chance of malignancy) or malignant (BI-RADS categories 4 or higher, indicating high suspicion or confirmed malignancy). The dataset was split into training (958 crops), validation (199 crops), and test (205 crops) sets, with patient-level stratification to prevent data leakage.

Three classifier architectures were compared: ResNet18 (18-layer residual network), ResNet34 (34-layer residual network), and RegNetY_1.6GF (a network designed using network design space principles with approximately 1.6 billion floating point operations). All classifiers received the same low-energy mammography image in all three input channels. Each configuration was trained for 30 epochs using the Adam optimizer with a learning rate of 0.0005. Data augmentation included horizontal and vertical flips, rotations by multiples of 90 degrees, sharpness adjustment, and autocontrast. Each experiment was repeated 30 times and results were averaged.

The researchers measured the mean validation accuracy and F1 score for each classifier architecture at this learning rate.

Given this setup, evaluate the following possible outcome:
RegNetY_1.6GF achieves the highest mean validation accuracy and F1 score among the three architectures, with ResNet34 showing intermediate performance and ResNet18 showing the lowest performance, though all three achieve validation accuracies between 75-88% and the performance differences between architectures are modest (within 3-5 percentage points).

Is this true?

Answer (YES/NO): NO